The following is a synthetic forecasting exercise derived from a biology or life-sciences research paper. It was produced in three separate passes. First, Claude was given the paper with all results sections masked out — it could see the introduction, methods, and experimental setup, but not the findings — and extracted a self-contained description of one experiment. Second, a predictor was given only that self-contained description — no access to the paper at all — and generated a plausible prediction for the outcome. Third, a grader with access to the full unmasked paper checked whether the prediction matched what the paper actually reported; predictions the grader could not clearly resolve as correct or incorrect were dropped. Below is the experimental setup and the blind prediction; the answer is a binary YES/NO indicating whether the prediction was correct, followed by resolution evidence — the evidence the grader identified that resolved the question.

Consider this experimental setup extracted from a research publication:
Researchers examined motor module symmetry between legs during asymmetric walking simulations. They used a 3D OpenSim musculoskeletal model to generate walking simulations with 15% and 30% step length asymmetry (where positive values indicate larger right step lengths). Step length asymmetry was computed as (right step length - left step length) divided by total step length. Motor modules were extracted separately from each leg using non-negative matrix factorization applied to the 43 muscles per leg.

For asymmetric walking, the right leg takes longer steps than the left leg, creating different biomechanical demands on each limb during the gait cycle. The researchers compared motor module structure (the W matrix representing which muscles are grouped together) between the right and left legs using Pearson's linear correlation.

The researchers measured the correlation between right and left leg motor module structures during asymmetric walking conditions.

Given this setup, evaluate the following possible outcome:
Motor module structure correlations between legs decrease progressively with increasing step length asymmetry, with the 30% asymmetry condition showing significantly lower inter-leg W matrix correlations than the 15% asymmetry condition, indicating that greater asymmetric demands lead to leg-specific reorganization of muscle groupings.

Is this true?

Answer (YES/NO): NO